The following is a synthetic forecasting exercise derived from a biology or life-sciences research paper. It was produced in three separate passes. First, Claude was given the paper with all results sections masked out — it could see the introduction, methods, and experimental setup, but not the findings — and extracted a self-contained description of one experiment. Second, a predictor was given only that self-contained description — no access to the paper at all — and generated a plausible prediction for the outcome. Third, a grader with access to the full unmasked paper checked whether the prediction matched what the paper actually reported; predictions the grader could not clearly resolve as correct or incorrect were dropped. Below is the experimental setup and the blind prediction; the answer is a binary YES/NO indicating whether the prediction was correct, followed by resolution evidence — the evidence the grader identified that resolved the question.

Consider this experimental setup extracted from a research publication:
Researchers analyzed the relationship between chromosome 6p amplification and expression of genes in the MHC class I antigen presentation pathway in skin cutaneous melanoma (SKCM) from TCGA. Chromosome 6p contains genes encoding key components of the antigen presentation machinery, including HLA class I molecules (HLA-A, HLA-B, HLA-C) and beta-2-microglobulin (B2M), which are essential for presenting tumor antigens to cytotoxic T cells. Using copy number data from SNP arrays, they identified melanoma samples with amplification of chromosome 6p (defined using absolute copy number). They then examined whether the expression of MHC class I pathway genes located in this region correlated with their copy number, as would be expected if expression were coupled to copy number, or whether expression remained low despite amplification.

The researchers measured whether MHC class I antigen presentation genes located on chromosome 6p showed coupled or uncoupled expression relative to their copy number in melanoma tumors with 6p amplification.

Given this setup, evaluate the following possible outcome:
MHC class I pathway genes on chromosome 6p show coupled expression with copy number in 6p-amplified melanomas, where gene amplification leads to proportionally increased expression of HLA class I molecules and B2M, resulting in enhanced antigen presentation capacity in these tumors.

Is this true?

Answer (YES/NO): NO